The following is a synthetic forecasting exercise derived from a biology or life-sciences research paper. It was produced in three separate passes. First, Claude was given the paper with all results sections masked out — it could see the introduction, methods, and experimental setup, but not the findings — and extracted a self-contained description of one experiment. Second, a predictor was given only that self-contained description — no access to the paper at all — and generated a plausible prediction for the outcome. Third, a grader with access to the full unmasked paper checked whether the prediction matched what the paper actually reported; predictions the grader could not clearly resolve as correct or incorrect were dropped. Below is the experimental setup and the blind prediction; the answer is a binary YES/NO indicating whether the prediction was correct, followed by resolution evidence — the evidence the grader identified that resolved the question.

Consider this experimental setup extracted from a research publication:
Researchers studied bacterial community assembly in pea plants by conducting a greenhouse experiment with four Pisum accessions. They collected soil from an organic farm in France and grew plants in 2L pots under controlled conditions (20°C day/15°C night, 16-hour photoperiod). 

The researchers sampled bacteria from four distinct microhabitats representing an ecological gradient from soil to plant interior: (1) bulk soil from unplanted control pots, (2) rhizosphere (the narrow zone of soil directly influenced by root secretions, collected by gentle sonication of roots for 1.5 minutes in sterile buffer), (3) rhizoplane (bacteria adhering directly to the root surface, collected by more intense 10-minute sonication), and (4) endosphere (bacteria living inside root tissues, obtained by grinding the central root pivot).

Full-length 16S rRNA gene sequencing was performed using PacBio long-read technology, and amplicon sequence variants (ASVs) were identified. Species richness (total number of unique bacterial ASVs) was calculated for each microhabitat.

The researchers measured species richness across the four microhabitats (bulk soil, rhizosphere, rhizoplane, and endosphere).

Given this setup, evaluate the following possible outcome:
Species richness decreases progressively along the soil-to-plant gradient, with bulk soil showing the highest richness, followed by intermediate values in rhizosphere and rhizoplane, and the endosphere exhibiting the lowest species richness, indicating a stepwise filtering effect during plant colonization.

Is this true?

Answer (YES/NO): YES